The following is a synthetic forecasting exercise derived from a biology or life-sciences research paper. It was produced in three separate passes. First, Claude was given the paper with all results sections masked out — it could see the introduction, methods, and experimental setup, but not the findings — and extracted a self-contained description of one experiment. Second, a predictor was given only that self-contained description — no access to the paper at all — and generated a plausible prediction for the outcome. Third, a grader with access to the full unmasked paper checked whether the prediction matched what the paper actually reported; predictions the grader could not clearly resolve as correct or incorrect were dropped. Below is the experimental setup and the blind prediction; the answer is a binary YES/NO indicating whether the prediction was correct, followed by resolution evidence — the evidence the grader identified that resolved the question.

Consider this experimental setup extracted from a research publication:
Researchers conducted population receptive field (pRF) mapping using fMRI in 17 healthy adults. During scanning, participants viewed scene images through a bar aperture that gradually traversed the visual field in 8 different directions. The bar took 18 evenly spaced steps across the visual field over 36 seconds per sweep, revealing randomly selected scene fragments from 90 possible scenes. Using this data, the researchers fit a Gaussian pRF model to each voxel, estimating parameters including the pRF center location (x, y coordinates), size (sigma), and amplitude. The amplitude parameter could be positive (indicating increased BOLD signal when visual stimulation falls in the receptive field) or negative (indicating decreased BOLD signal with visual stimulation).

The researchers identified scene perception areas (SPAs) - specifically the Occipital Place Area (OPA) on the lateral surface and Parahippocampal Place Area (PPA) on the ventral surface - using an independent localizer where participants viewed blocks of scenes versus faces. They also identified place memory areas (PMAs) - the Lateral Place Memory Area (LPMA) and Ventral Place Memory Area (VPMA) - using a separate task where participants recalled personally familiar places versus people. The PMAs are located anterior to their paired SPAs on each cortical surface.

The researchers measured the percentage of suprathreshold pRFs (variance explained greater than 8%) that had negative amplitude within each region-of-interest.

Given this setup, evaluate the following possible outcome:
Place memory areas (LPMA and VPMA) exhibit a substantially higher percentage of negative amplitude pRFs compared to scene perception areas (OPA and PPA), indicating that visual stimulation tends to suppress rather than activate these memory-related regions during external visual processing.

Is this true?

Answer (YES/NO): YES